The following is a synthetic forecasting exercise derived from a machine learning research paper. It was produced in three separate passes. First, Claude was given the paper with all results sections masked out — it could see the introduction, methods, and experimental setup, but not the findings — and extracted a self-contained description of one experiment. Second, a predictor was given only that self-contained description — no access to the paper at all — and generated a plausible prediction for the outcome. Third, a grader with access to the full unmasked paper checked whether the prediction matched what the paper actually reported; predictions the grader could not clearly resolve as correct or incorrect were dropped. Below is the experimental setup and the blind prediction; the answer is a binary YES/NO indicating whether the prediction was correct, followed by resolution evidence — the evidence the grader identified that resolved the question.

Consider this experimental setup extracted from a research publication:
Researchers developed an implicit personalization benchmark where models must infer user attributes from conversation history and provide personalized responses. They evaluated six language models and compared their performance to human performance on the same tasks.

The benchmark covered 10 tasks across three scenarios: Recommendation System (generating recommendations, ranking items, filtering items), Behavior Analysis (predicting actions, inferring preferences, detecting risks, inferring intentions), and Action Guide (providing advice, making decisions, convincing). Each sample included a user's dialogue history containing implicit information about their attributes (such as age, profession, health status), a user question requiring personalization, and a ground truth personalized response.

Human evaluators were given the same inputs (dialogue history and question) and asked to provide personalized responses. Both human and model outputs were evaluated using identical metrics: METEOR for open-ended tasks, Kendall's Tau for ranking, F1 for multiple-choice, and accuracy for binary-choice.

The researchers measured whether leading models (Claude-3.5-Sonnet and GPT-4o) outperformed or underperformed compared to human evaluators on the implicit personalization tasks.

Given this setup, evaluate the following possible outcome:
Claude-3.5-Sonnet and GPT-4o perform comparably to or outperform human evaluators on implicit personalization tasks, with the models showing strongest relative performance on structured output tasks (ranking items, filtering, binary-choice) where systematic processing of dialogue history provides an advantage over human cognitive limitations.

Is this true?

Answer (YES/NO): NO